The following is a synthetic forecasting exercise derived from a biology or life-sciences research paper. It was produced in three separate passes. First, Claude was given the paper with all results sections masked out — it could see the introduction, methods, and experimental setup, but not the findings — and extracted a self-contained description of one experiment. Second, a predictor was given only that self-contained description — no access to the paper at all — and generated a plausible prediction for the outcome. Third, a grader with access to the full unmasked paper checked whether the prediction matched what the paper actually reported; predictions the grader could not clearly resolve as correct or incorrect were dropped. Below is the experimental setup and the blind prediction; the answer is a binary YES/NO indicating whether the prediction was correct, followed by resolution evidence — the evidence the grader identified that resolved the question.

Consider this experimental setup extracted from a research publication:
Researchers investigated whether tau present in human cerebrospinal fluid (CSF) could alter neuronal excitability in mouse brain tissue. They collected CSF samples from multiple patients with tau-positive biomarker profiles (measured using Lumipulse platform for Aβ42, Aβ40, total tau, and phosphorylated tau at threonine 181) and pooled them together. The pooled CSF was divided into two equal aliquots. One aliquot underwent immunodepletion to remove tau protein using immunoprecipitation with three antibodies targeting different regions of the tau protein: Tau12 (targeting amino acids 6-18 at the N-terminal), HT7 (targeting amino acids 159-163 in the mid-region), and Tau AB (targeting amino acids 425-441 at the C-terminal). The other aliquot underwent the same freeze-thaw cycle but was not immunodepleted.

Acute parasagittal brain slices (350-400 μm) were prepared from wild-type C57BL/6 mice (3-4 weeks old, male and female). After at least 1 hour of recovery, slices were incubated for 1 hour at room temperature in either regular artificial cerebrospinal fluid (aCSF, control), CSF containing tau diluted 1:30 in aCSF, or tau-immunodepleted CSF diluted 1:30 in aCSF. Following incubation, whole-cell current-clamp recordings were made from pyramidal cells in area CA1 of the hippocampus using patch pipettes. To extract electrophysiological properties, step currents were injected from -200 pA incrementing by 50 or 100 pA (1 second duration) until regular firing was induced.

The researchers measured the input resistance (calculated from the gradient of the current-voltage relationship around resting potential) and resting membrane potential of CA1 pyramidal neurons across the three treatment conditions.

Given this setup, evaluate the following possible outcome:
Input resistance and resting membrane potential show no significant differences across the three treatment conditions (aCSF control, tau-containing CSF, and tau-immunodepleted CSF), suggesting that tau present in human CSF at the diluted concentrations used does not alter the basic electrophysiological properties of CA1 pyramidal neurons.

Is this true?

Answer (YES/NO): NO